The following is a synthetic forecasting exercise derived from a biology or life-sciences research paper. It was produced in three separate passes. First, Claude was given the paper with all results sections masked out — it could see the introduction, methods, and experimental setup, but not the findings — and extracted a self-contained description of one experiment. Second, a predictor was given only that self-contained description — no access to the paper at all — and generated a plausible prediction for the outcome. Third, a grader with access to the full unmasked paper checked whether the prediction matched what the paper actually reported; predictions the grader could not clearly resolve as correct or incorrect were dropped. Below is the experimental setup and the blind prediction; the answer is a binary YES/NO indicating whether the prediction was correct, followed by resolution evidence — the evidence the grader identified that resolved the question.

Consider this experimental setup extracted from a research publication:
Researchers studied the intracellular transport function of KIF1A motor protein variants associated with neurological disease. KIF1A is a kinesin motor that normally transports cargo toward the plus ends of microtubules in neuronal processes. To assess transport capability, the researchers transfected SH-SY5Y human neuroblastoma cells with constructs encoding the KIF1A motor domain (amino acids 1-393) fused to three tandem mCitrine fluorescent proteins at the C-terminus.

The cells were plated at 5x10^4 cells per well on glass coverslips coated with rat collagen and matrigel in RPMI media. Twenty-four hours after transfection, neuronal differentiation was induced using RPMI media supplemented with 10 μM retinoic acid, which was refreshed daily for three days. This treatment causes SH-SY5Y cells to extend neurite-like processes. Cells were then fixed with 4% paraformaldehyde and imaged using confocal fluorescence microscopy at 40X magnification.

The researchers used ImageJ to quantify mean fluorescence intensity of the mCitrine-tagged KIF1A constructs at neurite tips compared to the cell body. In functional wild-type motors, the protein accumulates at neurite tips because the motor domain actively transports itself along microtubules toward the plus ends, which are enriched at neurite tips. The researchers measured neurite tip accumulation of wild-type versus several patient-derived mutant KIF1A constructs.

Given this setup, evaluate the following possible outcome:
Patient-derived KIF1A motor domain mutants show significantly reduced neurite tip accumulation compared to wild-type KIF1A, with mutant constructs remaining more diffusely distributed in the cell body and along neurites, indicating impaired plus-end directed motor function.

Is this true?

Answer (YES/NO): YES